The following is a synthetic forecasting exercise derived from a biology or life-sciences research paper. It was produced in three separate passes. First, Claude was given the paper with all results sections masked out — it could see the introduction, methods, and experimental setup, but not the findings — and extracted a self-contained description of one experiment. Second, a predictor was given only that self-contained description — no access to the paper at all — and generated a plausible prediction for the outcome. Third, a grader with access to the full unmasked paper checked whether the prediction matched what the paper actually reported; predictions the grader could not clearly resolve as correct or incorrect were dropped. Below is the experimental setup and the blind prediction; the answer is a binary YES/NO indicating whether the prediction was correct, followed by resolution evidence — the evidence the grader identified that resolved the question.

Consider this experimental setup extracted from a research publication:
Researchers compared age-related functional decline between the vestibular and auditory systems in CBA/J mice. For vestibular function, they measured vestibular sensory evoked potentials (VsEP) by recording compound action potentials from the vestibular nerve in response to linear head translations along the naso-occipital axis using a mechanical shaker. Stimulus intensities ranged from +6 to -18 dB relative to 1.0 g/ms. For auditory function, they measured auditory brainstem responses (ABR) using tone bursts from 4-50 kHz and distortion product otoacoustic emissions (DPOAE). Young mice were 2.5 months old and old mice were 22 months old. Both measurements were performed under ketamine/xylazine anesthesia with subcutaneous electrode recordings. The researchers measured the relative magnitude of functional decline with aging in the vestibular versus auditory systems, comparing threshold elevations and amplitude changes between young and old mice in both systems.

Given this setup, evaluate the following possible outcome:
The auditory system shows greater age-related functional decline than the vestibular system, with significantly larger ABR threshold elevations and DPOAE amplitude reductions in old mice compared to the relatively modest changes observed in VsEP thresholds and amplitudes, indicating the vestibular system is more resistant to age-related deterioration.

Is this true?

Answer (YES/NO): YES